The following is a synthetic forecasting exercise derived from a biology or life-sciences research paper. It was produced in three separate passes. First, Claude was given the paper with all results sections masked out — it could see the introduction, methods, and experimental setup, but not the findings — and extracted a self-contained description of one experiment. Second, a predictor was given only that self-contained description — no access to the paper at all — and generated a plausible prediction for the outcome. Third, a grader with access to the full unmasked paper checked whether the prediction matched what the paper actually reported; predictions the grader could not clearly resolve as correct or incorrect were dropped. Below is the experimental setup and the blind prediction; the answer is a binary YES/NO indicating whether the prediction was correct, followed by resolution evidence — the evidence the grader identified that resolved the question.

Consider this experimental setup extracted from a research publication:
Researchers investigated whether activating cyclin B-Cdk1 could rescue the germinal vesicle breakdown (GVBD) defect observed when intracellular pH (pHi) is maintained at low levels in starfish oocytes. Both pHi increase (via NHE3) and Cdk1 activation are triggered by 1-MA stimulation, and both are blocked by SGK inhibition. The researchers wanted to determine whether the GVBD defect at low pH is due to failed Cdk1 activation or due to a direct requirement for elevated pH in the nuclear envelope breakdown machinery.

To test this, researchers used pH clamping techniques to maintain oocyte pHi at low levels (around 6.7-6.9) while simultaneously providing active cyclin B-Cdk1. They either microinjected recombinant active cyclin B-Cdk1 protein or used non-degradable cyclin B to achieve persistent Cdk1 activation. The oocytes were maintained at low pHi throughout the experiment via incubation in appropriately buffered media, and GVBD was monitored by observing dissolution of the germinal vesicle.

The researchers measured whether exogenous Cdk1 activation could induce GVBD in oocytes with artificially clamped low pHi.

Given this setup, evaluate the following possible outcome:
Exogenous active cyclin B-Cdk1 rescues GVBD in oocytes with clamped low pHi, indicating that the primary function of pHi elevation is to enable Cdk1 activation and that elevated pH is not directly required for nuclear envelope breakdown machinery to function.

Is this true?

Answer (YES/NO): NO